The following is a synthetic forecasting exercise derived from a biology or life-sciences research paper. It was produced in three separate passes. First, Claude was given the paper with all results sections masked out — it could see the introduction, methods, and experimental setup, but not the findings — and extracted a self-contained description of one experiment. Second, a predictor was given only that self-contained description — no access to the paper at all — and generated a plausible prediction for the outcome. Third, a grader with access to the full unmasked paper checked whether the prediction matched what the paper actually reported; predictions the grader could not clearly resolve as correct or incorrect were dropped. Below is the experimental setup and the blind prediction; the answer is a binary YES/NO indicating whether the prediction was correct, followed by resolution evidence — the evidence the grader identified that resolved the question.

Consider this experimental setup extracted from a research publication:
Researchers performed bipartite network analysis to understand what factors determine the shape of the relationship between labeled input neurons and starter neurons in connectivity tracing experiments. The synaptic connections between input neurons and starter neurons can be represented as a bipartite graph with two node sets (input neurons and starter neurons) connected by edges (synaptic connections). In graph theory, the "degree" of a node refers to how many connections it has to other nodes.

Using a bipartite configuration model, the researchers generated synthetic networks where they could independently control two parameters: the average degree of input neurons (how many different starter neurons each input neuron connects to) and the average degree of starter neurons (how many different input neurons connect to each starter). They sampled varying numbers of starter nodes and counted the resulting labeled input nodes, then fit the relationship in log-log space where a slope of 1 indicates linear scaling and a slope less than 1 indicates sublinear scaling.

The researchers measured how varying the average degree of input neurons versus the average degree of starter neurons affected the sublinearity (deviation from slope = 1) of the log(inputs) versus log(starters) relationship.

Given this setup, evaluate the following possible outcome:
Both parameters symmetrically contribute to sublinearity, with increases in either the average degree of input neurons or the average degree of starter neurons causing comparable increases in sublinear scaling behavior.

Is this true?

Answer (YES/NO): NO